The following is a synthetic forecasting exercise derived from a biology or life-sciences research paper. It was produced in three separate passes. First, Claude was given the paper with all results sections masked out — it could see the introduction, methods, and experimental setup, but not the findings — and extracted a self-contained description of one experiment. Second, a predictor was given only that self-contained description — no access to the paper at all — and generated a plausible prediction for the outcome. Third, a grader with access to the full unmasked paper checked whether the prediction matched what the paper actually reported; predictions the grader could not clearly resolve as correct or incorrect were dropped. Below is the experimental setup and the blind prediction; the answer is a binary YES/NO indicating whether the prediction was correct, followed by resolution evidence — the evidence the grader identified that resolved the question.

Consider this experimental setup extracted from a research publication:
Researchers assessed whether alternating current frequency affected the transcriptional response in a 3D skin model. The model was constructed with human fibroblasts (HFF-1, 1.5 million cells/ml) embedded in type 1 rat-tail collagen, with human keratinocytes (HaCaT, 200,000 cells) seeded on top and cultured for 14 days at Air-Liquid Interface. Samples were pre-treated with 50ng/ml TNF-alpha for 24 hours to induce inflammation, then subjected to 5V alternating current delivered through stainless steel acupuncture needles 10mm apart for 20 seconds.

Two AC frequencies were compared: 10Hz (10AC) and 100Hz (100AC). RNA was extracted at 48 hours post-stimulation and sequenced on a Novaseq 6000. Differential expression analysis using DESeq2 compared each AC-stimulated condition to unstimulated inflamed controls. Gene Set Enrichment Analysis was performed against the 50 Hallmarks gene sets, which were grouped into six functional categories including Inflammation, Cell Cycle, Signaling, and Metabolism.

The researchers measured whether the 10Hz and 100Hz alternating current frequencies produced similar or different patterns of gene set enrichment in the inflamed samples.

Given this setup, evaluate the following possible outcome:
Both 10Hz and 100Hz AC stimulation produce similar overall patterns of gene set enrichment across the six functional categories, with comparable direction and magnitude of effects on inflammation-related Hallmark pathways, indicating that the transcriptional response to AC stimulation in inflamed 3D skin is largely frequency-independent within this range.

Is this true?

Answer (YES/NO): NO